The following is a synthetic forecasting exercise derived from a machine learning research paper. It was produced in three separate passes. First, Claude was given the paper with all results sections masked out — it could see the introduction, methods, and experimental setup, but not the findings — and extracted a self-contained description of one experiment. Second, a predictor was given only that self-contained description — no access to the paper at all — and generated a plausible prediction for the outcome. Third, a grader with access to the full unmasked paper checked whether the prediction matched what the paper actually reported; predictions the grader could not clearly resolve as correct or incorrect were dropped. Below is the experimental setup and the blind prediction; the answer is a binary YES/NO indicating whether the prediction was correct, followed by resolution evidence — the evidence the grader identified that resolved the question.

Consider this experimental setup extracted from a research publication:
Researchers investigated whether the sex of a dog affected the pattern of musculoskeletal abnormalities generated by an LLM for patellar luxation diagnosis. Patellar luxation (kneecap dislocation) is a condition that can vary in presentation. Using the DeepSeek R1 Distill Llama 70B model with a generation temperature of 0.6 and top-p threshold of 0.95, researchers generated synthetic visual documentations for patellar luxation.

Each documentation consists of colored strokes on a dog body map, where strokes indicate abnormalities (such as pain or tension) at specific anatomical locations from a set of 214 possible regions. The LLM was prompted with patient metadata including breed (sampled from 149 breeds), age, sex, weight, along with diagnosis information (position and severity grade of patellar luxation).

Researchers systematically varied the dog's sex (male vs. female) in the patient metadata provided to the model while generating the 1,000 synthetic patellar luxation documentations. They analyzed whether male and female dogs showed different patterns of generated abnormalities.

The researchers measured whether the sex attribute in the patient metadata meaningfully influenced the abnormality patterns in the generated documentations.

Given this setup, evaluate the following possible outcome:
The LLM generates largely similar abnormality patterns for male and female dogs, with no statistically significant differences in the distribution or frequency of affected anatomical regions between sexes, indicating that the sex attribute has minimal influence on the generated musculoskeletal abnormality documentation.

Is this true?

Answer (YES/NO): YES